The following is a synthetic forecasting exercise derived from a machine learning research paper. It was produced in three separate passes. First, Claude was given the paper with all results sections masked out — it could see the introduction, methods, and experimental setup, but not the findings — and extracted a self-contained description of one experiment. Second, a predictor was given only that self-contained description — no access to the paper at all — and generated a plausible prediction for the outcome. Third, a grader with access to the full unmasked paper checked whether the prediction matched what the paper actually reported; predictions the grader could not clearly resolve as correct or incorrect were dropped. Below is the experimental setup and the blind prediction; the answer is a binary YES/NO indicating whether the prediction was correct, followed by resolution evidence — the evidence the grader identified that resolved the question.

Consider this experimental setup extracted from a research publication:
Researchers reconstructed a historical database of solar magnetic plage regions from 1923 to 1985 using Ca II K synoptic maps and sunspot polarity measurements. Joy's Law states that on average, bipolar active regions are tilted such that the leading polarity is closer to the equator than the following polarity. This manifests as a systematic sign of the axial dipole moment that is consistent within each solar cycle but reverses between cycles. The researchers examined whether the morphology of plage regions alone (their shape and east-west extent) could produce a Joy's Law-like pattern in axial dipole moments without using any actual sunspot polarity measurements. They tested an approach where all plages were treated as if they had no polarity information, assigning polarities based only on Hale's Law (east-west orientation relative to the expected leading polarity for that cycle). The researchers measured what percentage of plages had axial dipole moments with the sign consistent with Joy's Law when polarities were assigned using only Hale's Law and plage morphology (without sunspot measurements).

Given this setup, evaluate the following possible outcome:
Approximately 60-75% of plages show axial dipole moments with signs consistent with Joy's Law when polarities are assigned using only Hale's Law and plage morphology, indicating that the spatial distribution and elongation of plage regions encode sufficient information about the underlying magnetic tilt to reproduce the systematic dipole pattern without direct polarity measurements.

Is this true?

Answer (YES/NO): YES